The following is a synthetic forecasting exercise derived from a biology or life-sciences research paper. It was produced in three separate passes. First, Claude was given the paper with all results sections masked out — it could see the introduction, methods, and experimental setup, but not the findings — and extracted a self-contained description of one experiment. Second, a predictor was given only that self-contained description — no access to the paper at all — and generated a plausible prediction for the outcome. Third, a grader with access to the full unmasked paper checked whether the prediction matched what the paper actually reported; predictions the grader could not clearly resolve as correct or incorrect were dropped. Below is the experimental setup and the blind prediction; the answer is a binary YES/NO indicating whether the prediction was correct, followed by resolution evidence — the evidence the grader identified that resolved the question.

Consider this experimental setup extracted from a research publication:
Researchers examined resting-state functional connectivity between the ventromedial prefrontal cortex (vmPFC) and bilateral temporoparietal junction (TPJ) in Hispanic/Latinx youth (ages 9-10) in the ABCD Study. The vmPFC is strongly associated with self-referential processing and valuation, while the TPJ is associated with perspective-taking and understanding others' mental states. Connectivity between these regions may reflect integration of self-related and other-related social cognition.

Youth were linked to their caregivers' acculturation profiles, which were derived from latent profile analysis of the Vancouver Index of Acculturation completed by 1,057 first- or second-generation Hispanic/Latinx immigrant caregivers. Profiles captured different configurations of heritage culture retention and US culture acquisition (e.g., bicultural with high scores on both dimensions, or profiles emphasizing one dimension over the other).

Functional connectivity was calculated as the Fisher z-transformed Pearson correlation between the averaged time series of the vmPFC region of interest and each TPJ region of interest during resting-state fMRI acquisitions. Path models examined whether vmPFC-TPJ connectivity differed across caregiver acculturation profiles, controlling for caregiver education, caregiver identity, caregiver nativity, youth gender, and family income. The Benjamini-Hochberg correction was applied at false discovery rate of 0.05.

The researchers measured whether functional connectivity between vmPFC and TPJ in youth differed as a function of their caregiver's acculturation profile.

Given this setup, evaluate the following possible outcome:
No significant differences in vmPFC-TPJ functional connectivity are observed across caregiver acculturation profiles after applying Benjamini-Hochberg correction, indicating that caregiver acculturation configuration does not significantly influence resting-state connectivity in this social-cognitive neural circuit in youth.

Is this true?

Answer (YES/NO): YES